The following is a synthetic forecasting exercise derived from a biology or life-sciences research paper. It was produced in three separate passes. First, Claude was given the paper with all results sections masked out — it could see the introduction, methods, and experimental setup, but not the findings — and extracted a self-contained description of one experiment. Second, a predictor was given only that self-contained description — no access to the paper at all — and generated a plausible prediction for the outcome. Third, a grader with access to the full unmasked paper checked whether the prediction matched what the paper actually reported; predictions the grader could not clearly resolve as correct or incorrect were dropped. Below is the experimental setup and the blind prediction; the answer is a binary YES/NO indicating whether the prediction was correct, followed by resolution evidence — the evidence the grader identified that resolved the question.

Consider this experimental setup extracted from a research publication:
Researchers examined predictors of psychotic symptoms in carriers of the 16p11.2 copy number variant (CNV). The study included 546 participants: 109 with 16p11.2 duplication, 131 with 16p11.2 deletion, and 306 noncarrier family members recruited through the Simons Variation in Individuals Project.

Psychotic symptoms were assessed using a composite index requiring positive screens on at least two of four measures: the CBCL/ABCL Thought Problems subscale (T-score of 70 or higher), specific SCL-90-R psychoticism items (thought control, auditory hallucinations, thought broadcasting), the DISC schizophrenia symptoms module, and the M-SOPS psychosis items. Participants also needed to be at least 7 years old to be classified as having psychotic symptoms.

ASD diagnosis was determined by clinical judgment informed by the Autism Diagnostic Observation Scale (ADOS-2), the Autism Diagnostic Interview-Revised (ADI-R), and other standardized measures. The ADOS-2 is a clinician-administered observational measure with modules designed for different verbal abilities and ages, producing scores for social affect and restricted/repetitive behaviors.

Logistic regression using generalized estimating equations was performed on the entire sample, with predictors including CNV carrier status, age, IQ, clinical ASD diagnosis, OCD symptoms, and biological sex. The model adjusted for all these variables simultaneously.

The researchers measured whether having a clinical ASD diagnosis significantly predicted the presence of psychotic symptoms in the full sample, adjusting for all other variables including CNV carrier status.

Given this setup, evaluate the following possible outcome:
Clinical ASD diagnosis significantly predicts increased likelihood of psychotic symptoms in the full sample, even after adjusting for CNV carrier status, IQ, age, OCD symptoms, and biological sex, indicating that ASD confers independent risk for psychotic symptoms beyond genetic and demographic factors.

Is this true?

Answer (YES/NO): YES